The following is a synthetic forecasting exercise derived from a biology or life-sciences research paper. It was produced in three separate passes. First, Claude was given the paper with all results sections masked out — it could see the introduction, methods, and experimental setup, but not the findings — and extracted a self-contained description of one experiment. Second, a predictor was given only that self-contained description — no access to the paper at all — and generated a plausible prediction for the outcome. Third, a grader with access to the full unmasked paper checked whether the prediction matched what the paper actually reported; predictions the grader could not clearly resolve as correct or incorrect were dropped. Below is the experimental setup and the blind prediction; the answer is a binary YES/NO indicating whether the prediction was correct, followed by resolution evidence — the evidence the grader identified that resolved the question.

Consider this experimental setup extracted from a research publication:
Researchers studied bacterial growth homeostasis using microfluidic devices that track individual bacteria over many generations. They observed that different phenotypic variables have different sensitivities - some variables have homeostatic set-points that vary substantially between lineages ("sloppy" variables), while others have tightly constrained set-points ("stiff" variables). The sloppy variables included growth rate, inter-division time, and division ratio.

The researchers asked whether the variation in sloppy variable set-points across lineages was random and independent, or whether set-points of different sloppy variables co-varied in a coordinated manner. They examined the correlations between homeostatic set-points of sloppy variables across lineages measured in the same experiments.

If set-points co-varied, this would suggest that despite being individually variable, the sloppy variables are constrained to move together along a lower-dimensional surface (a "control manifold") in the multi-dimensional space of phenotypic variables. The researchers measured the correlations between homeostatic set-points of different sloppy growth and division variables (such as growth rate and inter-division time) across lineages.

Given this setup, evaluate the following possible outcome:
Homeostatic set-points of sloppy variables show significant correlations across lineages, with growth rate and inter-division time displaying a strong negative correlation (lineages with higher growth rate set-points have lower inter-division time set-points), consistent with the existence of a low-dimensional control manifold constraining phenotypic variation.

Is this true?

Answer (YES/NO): YES